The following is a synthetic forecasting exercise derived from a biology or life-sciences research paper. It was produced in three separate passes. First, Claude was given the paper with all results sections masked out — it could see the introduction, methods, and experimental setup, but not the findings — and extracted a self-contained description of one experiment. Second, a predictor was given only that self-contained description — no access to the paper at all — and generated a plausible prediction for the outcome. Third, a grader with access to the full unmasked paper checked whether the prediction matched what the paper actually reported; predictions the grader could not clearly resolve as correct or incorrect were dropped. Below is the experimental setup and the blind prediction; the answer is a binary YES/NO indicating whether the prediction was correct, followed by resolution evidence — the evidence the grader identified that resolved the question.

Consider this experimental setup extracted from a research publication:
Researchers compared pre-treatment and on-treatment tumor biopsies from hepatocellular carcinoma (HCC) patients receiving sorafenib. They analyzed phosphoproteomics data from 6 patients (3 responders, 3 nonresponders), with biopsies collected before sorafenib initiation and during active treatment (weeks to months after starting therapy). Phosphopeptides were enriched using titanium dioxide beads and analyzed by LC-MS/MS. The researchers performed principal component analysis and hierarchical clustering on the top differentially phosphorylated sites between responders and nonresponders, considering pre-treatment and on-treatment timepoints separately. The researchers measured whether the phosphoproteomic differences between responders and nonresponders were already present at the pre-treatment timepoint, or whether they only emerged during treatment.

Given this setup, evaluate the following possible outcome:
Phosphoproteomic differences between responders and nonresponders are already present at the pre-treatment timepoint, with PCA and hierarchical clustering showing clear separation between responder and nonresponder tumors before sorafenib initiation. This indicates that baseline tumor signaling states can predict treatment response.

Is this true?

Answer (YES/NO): YES